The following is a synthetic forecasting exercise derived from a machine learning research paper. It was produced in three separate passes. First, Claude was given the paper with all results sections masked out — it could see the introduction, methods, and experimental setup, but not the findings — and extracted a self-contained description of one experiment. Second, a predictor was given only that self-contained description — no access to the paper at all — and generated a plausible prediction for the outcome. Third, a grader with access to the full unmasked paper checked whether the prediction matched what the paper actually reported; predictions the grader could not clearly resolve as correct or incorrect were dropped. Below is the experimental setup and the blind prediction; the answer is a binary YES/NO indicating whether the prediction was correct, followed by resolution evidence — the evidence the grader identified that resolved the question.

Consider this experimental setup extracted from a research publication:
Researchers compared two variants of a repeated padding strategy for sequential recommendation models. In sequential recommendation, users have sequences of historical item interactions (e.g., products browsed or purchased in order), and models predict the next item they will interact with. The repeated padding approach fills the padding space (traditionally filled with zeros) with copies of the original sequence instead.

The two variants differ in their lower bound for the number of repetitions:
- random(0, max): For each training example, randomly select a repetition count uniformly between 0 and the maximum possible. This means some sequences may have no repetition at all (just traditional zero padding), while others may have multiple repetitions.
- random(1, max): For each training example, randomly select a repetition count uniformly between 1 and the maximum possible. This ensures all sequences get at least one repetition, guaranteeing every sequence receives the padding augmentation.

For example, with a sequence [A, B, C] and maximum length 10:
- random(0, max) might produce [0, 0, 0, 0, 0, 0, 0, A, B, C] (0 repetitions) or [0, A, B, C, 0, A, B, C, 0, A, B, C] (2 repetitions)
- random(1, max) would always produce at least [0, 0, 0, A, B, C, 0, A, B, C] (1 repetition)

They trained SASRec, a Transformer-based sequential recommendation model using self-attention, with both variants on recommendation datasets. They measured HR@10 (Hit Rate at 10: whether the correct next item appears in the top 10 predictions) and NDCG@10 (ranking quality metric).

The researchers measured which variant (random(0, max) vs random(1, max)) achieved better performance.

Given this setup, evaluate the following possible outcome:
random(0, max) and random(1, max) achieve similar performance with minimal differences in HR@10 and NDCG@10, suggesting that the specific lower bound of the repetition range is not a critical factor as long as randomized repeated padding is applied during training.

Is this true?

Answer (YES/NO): NO